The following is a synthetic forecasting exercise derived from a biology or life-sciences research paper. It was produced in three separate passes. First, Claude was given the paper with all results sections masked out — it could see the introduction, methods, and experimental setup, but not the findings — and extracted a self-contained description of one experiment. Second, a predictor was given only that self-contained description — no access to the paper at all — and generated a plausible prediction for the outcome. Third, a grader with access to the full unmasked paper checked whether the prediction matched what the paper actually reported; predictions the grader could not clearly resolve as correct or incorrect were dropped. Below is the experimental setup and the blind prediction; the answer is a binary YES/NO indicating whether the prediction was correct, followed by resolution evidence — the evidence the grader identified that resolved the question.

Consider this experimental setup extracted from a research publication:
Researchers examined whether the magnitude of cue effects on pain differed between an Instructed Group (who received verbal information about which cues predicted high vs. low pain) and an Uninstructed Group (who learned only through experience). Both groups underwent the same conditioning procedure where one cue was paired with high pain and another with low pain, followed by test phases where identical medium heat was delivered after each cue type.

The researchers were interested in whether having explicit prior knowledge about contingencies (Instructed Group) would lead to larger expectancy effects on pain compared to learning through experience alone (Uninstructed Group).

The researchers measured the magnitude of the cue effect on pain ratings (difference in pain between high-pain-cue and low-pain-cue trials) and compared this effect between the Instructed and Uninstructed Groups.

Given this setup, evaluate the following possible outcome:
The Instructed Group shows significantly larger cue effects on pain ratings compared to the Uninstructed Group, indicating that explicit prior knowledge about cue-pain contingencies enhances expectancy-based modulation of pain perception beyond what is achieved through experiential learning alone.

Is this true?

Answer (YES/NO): NO